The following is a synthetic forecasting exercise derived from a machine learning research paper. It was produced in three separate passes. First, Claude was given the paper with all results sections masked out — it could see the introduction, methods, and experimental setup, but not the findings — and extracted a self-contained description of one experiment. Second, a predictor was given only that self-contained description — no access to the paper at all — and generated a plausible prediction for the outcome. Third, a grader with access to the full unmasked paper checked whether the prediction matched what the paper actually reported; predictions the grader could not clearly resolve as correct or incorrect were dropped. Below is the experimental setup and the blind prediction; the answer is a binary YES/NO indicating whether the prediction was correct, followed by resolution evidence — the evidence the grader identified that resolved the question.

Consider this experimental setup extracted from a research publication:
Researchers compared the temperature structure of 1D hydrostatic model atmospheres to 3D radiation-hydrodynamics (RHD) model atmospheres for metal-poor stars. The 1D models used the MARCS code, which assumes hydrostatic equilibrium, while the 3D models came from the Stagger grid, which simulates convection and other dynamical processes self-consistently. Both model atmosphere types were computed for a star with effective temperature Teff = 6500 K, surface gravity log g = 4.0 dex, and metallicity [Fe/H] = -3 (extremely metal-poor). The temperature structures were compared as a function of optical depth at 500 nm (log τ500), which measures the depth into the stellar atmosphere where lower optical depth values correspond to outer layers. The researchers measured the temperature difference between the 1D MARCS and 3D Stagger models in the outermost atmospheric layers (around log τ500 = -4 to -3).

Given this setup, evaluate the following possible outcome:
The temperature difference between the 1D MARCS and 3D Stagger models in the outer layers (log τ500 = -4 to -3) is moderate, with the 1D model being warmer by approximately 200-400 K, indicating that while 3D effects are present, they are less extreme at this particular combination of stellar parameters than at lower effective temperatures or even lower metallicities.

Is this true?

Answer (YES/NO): NO